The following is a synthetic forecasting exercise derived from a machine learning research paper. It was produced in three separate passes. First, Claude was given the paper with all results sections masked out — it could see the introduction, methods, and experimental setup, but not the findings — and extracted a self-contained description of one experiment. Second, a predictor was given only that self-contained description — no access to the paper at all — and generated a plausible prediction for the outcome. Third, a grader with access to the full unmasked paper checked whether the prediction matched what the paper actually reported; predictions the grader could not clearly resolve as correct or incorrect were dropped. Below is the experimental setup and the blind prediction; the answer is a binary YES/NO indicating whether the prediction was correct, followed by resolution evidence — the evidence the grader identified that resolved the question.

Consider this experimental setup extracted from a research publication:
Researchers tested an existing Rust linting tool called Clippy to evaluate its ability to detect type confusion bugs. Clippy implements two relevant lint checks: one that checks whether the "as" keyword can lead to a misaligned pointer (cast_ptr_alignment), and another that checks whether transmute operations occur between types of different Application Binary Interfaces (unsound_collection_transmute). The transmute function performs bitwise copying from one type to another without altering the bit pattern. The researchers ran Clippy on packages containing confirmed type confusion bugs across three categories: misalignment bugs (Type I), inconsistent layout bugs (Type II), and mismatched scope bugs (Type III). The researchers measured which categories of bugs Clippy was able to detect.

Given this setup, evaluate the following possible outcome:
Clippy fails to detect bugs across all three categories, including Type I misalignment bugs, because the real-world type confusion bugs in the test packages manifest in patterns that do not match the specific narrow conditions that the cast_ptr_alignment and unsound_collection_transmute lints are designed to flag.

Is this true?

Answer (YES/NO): NO